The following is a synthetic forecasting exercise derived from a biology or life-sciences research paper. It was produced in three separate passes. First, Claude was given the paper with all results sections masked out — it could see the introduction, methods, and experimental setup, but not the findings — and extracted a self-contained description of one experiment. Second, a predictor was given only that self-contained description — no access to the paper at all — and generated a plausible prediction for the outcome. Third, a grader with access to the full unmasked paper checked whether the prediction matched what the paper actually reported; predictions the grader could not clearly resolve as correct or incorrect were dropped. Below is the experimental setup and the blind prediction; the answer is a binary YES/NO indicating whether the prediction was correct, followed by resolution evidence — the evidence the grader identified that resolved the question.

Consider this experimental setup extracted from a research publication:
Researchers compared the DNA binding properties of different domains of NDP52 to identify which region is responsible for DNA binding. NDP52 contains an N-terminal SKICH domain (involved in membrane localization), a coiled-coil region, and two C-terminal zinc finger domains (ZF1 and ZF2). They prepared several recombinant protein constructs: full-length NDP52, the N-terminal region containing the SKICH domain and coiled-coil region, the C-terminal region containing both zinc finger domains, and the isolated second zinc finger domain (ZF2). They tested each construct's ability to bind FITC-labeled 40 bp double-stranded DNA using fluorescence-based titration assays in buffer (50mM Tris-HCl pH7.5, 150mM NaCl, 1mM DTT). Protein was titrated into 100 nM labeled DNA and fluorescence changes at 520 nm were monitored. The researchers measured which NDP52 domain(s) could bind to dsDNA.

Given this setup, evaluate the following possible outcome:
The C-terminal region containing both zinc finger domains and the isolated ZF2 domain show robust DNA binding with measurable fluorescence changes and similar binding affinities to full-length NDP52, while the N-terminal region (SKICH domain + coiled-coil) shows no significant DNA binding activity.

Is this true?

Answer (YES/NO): NO